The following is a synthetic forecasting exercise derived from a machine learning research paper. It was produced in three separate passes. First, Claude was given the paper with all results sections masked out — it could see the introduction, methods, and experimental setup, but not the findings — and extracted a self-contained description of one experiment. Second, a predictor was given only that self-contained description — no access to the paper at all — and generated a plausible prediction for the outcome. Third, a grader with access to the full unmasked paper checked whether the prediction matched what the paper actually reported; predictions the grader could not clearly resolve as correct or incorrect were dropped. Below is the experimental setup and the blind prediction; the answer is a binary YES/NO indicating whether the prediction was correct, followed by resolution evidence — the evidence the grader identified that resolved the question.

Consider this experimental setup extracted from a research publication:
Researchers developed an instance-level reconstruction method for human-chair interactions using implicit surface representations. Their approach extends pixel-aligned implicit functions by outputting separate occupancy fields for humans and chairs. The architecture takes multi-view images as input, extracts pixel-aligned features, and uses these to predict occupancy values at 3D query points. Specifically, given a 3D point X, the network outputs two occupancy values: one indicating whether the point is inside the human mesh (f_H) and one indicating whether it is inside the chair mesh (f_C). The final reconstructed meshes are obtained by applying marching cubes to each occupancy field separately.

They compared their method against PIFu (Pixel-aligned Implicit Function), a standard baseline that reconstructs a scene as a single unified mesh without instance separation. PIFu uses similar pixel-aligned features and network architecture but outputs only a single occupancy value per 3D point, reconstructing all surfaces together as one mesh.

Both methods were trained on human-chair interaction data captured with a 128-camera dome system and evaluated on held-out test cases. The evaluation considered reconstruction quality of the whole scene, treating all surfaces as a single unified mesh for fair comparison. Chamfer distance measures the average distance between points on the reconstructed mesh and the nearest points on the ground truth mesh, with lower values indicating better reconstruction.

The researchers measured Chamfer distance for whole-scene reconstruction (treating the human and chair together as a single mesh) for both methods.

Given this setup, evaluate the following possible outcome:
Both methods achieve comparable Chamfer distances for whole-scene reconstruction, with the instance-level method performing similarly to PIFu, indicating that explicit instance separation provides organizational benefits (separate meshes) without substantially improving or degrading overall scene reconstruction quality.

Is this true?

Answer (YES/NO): NO